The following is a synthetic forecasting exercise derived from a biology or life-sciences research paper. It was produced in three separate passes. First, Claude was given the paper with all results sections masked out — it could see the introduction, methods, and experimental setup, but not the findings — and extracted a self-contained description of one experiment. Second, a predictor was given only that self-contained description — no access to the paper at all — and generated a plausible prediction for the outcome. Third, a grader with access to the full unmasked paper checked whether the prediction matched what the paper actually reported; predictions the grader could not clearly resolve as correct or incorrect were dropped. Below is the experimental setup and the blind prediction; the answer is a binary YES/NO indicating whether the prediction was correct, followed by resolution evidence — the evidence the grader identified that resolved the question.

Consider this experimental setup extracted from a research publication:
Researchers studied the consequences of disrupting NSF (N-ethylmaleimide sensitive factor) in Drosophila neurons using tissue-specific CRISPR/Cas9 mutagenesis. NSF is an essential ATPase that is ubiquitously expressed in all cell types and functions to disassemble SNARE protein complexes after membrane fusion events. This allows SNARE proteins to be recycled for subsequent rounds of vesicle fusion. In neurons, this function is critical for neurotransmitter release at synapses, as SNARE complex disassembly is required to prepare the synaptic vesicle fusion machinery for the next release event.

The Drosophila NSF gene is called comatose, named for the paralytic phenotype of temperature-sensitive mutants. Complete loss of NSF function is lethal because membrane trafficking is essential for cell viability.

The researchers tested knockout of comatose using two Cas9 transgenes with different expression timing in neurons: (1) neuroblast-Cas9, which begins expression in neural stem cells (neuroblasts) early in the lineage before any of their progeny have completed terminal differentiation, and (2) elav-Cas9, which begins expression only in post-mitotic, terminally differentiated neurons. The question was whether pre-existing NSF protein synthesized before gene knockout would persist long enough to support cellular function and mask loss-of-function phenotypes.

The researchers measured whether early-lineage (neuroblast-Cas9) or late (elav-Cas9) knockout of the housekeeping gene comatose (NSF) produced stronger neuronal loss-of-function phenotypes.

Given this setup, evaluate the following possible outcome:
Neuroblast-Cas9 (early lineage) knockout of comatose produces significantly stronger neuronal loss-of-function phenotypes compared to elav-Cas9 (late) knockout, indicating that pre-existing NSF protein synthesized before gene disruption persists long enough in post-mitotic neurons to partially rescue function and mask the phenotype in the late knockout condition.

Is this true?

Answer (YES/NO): YES